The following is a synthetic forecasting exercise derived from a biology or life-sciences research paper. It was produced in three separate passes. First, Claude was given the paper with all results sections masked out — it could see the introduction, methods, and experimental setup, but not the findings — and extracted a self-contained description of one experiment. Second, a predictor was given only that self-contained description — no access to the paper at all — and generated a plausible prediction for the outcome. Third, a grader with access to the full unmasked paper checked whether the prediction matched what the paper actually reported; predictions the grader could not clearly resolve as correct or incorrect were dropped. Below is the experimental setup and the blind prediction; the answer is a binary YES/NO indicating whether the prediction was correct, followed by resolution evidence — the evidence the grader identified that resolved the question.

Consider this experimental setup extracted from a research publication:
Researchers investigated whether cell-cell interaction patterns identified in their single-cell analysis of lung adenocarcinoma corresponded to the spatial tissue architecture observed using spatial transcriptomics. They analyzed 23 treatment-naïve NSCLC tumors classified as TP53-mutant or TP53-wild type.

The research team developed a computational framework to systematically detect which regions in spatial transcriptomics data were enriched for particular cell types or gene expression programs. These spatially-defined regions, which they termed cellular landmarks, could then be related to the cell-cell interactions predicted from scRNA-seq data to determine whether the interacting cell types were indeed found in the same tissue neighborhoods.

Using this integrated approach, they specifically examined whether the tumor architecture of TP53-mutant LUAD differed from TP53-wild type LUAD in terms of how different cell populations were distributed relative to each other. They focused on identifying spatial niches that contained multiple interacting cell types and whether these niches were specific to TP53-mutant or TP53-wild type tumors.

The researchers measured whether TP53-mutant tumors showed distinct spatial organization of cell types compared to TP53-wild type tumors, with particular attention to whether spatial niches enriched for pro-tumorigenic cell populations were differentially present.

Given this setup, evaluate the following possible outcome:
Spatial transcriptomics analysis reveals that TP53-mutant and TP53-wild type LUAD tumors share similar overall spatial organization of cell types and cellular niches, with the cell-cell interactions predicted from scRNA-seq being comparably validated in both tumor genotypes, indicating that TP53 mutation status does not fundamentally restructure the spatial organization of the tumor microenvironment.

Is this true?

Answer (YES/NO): NO